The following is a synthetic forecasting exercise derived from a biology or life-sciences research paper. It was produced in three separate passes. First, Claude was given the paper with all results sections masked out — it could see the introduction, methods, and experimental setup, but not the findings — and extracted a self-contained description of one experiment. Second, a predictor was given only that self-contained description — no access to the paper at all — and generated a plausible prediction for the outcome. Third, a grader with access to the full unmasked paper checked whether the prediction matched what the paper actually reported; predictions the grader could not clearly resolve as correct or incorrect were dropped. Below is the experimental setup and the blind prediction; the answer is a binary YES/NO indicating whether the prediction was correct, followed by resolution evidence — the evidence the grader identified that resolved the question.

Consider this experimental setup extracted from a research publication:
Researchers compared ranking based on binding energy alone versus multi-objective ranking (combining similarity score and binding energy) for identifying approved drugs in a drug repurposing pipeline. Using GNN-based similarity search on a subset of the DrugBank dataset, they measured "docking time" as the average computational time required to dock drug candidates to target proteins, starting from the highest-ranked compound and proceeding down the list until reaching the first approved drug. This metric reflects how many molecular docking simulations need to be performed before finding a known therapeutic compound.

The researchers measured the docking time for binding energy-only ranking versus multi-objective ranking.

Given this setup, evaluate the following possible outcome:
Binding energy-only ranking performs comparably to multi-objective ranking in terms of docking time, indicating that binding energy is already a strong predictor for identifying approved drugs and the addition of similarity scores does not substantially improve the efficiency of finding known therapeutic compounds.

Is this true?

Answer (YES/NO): NO